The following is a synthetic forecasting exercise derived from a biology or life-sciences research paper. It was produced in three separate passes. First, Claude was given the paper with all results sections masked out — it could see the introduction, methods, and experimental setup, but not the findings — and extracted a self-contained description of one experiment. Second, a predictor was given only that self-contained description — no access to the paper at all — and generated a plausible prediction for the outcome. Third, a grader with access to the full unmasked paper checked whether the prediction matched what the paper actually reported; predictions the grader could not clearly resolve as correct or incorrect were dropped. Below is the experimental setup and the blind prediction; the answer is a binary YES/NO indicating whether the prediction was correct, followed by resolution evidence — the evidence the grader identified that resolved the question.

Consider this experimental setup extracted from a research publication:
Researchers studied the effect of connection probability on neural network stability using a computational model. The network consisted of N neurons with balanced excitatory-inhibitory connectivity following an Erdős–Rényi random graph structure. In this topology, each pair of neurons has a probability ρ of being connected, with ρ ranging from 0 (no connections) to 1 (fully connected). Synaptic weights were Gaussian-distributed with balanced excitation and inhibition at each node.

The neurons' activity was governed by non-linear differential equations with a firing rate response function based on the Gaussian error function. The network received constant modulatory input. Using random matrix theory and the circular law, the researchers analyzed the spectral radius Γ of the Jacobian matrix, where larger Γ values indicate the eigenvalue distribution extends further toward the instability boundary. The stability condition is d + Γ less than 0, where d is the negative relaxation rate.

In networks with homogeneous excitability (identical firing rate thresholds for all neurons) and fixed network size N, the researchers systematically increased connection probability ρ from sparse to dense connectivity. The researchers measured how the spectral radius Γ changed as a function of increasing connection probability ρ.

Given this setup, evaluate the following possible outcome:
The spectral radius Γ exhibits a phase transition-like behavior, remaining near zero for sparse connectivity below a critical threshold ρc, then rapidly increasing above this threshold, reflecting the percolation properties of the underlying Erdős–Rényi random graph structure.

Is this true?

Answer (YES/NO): NO